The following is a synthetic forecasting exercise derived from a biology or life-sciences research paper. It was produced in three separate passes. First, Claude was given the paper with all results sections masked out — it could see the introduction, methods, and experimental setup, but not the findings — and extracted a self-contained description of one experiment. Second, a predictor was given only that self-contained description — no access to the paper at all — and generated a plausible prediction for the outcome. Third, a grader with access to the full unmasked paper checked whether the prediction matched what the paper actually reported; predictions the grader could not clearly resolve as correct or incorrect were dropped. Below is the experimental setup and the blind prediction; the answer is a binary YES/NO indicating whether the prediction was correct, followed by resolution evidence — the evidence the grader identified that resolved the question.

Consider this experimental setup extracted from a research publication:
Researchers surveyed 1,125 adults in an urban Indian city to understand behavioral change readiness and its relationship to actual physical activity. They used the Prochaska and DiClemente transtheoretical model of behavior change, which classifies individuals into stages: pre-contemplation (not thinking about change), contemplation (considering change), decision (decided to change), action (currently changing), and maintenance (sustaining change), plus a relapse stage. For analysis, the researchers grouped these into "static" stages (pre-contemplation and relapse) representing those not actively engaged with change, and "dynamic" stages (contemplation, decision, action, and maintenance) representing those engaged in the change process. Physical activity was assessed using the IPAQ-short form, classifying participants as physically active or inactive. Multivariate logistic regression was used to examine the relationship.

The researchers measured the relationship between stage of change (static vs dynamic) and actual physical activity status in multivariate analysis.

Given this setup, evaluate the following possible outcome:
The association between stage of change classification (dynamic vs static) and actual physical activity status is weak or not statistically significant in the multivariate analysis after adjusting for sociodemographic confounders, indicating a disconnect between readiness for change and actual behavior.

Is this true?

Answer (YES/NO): NO